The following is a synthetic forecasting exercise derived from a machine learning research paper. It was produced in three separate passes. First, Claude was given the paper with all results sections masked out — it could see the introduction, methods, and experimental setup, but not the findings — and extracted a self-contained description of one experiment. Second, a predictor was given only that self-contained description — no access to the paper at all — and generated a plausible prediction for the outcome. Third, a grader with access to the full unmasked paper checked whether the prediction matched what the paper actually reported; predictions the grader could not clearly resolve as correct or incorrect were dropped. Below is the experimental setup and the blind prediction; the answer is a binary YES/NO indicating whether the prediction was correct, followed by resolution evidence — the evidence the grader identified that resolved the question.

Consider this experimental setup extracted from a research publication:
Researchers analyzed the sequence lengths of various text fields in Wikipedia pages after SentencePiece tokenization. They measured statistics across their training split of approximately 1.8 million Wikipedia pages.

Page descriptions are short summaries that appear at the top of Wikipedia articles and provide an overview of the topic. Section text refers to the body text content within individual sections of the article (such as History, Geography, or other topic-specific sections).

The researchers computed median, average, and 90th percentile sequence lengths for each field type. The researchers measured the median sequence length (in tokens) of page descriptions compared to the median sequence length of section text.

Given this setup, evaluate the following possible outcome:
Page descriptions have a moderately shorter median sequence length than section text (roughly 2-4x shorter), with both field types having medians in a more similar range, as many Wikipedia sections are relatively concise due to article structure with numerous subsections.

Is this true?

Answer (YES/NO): NO